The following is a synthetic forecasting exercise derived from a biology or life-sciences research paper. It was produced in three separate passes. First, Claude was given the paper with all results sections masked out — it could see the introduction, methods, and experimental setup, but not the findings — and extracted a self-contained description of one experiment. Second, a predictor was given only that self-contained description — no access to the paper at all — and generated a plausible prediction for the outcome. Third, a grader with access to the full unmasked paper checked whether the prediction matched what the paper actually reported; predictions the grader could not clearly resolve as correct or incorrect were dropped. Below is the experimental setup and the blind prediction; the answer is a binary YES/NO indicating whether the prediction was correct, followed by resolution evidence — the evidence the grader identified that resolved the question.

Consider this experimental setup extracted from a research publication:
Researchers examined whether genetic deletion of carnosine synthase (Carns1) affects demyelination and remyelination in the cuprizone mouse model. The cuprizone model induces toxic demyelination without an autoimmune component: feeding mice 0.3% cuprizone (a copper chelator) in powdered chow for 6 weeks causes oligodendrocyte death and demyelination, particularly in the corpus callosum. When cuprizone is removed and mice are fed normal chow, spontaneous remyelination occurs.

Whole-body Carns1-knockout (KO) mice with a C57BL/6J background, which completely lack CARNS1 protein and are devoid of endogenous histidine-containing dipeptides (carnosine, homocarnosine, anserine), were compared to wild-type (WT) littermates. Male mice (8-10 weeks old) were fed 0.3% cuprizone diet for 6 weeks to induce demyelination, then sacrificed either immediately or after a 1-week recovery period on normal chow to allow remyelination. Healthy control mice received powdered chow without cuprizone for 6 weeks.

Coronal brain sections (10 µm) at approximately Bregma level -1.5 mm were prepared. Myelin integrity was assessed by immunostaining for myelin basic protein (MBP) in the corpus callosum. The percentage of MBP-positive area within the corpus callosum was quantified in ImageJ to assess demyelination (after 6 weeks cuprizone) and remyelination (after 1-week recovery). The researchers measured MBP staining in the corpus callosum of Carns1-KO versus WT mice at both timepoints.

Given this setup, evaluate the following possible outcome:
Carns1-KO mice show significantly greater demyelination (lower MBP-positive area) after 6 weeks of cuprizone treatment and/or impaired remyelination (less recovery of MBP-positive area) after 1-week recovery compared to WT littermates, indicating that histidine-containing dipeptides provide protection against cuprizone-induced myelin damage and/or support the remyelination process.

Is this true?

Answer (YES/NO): NO